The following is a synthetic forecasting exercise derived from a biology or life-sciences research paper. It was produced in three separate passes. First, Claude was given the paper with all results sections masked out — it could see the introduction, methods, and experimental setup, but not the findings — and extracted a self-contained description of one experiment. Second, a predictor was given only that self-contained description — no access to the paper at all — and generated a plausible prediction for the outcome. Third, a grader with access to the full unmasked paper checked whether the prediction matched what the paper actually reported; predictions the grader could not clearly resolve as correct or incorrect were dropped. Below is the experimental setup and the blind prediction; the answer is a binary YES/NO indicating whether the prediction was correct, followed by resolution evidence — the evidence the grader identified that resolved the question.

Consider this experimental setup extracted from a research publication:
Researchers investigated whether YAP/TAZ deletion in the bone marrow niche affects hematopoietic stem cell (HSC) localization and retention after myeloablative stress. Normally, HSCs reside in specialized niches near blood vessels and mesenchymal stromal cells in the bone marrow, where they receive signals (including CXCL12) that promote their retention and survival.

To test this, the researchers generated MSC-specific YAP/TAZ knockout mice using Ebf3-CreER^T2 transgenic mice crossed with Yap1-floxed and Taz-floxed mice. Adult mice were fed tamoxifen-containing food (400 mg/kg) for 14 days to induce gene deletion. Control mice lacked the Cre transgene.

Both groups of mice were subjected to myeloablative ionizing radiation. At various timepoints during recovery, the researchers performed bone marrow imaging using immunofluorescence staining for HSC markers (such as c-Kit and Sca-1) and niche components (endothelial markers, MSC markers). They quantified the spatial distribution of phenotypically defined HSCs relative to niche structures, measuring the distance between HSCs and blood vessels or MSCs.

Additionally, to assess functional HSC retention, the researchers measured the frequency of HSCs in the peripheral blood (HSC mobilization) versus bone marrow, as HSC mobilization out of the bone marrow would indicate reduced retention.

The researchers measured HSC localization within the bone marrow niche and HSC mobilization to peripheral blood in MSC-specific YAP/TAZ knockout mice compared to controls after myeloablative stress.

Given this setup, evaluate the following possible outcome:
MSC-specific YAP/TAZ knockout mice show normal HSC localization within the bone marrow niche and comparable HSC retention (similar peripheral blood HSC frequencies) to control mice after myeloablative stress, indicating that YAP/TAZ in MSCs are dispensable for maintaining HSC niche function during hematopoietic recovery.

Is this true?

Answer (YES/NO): NO